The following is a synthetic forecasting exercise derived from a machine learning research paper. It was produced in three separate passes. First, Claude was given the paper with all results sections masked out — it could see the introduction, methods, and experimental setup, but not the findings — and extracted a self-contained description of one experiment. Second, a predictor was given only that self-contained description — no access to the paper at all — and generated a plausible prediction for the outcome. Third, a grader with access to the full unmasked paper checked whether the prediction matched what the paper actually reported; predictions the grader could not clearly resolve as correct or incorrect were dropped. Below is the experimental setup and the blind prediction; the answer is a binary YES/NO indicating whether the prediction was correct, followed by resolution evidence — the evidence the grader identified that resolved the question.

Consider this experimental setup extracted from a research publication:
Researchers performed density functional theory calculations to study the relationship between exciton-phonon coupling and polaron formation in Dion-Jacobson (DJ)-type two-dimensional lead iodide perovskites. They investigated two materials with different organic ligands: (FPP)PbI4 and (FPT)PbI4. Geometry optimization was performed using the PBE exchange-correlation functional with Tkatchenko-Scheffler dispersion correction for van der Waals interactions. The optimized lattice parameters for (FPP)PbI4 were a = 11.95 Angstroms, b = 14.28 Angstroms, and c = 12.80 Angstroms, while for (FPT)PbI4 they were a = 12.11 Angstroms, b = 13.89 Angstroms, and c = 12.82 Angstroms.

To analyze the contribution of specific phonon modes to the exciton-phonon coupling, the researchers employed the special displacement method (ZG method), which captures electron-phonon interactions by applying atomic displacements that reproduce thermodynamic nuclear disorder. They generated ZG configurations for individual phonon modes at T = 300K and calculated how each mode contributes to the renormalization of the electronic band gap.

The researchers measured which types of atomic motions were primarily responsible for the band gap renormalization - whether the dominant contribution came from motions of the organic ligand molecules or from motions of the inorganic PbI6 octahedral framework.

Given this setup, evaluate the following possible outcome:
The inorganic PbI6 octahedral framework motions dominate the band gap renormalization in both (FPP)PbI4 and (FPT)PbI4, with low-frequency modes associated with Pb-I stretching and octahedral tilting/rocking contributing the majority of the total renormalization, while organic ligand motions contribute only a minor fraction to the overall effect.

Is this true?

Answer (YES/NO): YES